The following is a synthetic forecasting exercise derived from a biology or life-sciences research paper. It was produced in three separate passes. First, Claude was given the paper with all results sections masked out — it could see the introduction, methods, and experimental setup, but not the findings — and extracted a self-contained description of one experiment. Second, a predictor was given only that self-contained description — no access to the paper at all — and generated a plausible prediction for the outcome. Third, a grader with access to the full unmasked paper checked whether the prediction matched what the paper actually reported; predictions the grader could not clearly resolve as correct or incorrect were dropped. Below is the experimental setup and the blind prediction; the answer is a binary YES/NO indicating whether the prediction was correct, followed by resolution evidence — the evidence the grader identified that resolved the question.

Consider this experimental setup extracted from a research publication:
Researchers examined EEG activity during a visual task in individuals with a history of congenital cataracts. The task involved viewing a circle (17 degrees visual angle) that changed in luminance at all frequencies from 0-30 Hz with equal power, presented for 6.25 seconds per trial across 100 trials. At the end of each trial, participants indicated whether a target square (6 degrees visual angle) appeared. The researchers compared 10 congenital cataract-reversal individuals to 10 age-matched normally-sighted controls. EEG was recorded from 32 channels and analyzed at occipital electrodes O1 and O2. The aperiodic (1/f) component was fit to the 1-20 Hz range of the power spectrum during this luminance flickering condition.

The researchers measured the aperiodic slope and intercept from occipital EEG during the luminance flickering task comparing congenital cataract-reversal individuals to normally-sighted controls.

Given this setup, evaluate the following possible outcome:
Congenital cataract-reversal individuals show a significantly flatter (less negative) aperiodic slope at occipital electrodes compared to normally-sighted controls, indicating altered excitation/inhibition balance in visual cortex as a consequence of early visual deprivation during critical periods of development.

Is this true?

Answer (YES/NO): NO